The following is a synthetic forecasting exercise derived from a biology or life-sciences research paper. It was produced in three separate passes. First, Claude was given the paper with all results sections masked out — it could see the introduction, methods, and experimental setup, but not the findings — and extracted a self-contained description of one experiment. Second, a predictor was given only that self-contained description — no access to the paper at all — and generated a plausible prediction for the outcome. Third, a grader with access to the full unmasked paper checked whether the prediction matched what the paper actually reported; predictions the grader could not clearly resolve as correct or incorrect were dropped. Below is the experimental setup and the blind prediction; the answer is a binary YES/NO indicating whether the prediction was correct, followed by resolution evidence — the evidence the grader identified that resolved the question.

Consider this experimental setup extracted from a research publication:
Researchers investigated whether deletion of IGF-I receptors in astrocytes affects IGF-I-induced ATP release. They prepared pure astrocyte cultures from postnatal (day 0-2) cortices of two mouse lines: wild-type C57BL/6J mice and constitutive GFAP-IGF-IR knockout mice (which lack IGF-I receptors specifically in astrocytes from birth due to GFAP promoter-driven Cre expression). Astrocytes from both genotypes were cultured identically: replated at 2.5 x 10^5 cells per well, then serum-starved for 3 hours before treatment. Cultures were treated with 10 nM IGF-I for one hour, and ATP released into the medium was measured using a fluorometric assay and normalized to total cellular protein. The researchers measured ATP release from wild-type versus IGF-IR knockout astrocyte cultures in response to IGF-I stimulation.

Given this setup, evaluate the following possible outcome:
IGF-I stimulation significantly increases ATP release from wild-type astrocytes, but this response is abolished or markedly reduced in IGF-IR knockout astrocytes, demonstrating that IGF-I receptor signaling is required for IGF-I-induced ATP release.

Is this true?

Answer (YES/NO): YES